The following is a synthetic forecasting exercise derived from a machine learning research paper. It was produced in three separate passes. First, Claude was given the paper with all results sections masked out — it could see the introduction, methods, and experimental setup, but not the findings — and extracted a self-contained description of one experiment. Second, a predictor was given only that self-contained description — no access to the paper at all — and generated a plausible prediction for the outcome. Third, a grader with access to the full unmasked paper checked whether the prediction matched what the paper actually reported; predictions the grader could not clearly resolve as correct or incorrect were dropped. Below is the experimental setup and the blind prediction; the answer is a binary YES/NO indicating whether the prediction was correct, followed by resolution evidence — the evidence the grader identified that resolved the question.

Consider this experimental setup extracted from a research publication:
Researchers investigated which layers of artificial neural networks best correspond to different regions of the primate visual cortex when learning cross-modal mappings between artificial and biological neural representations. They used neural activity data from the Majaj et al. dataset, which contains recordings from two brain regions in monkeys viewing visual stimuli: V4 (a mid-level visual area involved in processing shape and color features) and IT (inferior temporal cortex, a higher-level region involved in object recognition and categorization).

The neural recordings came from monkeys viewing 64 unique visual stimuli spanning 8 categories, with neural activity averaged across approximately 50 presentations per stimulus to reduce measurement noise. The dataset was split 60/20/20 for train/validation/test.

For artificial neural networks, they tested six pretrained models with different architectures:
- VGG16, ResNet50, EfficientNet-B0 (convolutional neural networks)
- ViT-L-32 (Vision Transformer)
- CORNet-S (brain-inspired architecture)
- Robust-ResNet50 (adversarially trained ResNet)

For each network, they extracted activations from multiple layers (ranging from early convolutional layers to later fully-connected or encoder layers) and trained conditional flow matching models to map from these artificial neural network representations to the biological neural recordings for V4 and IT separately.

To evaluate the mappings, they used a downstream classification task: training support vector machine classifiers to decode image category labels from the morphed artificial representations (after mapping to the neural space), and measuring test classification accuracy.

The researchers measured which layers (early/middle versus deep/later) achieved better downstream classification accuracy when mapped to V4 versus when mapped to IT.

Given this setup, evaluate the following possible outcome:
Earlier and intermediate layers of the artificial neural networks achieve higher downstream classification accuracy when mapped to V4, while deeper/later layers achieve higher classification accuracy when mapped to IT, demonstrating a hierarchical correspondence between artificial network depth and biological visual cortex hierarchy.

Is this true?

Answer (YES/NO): NO